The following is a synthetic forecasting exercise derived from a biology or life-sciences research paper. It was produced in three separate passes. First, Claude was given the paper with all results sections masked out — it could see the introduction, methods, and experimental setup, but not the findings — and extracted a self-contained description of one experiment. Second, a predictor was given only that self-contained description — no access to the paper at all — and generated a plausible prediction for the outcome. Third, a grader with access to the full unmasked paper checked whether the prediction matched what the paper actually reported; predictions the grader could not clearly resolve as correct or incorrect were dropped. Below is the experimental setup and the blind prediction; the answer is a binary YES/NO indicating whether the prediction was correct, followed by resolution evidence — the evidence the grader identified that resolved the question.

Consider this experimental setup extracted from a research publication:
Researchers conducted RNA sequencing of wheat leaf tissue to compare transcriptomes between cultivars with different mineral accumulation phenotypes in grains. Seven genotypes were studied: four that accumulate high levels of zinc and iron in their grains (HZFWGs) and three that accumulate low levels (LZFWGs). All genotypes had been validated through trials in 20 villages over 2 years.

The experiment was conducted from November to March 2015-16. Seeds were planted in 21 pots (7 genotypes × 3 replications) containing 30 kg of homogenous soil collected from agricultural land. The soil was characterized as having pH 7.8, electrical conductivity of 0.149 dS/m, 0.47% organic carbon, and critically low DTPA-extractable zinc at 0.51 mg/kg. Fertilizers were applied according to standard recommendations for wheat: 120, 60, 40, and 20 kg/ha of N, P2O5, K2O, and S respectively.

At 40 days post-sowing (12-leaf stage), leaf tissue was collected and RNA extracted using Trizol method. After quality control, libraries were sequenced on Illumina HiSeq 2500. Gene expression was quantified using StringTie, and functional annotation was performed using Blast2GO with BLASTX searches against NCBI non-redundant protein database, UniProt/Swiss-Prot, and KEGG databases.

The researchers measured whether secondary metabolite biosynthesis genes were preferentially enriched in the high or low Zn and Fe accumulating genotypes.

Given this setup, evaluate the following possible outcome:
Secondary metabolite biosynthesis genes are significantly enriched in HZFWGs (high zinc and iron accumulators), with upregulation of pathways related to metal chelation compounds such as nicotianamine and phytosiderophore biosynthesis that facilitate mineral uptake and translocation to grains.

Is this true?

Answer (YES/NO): NO